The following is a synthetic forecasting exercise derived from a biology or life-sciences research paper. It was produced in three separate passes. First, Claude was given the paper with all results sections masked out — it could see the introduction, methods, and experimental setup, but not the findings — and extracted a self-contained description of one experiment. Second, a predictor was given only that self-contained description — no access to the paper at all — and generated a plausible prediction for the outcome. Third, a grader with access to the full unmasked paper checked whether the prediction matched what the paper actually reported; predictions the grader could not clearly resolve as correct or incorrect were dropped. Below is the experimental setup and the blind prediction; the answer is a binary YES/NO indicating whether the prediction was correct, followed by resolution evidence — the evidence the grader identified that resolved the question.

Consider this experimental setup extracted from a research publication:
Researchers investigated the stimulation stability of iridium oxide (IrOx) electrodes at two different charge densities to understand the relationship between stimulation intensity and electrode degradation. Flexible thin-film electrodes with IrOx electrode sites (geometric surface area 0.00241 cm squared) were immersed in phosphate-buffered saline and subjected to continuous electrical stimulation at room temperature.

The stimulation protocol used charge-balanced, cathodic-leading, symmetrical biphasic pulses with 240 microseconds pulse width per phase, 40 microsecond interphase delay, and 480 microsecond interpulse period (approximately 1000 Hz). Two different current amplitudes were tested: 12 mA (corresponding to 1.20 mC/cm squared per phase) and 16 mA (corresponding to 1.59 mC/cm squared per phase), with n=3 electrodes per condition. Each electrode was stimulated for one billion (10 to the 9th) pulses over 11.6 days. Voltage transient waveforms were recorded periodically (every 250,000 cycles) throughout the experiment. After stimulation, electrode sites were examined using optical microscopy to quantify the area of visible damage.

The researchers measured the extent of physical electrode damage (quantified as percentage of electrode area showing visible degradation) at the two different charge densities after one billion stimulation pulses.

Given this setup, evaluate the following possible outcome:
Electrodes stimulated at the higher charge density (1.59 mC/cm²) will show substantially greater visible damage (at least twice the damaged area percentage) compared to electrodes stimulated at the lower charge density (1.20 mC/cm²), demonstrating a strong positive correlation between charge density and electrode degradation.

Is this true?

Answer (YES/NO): NO